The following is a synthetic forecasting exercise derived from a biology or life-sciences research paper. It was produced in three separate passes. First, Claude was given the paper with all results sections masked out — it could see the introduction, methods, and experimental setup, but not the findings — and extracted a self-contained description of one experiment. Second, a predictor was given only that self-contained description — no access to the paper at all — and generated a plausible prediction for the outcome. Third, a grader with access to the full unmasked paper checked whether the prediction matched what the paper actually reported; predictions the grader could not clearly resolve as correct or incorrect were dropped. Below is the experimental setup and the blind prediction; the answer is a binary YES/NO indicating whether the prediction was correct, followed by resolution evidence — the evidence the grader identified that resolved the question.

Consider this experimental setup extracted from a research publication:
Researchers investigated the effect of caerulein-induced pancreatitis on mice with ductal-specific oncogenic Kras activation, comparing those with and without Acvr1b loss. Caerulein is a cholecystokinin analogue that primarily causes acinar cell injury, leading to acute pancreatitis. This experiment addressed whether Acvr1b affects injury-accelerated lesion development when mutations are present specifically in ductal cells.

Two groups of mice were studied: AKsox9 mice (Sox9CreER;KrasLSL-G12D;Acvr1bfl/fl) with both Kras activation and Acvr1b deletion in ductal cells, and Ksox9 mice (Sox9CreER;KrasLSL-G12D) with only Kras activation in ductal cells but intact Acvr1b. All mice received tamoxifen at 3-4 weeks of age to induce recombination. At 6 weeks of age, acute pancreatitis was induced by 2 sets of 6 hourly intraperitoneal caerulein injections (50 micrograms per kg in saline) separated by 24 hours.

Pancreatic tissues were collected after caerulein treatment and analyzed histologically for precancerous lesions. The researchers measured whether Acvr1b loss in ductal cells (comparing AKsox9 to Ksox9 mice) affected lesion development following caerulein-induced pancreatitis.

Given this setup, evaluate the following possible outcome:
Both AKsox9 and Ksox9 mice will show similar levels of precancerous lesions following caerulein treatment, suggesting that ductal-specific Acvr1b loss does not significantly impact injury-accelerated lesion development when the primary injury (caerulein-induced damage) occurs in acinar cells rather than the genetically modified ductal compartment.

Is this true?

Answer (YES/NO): YES